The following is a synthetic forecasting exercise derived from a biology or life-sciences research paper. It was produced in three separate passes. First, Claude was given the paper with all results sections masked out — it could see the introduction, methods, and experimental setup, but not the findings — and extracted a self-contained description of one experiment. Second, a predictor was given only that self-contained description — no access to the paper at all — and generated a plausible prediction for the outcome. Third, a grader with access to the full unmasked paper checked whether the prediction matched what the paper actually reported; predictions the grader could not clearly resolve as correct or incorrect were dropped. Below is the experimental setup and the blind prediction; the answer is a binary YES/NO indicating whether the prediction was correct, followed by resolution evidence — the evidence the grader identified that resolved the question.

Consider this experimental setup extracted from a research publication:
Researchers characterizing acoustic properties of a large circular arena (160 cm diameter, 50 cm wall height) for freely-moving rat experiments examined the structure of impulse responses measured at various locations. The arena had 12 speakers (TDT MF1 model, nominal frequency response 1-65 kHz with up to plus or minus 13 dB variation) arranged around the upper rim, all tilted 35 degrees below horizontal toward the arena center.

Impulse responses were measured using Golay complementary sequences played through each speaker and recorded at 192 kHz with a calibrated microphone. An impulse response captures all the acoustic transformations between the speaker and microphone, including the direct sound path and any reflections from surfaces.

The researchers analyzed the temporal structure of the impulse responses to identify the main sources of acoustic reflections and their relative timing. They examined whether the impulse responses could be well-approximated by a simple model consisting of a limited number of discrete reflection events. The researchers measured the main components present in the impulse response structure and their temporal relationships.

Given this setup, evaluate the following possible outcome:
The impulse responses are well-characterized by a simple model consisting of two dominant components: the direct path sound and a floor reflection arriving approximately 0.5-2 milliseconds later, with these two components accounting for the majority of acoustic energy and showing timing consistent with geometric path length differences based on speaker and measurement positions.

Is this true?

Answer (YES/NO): NO